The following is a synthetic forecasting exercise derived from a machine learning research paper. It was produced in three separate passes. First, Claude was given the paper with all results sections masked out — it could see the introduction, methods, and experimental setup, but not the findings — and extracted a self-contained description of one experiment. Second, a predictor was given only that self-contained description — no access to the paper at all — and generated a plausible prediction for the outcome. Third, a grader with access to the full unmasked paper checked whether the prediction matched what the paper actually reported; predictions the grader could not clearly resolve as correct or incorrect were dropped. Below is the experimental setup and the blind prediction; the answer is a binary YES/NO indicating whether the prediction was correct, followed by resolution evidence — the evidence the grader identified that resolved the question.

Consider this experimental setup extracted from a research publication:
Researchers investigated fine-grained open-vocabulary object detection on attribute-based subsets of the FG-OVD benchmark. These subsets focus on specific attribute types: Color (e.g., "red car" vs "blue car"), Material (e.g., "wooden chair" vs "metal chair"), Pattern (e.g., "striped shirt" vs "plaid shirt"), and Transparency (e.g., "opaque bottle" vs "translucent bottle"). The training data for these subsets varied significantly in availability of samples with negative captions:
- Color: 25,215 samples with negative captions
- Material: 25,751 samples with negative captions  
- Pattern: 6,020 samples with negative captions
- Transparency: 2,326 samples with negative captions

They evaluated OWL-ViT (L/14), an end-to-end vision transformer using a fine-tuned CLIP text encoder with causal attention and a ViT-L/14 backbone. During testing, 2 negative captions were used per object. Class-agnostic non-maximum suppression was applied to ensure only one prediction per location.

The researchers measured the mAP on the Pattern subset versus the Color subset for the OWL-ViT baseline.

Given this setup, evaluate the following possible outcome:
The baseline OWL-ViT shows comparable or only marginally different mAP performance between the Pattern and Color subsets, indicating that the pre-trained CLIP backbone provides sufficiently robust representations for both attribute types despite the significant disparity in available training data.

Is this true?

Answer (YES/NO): NO